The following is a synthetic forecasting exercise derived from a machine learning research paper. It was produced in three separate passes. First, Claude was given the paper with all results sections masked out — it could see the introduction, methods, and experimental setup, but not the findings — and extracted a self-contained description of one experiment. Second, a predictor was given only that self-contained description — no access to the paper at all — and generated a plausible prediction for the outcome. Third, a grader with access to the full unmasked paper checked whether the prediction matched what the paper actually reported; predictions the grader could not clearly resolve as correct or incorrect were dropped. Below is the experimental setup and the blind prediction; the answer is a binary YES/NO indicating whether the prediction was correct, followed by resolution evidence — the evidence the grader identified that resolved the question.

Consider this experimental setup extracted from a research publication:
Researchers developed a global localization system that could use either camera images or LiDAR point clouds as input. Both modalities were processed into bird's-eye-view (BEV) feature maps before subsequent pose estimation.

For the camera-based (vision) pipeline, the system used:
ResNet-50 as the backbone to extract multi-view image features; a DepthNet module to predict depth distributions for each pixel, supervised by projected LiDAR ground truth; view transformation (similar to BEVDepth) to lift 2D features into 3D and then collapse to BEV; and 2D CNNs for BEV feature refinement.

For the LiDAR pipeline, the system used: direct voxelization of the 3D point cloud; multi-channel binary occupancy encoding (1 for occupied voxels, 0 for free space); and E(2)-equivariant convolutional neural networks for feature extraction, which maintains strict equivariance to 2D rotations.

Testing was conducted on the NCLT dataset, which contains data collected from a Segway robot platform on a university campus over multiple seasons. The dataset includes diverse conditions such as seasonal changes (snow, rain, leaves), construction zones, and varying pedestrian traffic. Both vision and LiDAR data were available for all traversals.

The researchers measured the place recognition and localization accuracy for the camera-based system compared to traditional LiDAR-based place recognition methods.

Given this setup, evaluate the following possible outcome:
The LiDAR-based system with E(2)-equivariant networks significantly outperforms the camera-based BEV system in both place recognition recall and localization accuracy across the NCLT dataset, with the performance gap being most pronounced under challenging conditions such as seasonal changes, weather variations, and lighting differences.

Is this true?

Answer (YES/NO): NO